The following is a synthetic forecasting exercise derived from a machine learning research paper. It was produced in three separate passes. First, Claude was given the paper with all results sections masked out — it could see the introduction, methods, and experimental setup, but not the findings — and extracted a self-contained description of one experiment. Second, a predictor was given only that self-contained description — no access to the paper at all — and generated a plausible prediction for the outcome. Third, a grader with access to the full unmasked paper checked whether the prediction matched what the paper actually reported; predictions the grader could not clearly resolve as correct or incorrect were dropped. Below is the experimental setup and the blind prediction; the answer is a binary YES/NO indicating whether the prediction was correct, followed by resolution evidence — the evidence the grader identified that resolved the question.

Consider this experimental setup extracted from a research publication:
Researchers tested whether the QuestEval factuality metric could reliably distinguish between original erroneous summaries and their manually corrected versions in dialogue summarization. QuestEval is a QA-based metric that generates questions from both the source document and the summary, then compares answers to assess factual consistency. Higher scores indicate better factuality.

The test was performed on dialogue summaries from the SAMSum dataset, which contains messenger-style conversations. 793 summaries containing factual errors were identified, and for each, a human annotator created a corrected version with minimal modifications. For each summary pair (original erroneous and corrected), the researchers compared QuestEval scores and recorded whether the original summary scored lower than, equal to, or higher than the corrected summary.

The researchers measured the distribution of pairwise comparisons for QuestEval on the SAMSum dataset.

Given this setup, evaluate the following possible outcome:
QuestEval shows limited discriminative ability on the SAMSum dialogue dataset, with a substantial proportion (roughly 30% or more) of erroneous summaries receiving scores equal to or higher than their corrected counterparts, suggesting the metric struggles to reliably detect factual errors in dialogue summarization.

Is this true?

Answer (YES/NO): YES